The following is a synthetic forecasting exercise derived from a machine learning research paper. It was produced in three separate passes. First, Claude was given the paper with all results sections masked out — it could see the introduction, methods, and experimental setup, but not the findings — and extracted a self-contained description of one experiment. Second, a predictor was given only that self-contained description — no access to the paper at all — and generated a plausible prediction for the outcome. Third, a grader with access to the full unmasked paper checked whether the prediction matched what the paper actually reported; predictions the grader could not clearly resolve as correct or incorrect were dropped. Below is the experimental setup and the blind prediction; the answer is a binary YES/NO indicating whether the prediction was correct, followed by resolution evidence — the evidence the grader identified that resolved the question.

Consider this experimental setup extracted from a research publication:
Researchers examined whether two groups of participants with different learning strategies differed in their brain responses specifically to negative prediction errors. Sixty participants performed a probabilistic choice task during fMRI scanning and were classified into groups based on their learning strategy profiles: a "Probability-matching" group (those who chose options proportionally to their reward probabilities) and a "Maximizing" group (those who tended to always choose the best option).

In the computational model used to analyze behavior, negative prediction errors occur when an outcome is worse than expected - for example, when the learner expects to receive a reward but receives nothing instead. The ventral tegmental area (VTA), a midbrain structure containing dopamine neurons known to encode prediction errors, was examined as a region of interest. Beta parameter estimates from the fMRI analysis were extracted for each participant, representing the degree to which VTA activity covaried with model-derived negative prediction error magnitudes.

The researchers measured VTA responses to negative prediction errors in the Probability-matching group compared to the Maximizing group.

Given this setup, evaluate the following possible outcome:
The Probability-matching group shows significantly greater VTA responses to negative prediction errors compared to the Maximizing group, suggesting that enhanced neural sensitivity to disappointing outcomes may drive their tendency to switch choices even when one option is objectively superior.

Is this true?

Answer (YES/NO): YES